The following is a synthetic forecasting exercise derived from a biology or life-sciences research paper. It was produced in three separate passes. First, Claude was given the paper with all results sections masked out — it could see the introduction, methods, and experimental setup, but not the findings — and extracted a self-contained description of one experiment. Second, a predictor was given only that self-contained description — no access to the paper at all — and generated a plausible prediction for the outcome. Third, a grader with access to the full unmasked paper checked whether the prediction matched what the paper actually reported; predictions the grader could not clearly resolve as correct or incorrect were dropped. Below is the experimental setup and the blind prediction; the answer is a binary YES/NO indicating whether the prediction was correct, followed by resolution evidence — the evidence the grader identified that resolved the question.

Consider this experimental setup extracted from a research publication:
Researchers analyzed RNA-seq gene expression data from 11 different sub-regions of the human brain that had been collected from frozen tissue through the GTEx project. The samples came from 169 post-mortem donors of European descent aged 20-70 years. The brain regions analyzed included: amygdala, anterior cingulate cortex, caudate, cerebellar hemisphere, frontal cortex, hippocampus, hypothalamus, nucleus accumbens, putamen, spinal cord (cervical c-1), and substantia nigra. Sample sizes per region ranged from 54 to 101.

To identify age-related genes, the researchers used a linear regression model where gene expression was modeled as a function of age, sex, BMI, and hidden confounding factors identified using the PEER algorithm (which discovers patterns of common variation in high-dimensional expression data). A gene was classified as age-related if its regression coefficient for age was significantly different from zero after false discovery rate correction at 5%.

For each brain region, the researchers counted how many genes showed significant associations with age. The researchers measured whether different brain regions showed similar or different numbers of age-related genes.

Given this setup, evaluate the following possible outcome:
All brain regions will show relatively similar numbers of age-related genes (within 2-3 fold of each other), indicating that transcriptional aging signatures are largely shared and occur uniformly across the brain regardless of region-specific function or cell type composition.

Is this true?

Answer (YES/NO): NO